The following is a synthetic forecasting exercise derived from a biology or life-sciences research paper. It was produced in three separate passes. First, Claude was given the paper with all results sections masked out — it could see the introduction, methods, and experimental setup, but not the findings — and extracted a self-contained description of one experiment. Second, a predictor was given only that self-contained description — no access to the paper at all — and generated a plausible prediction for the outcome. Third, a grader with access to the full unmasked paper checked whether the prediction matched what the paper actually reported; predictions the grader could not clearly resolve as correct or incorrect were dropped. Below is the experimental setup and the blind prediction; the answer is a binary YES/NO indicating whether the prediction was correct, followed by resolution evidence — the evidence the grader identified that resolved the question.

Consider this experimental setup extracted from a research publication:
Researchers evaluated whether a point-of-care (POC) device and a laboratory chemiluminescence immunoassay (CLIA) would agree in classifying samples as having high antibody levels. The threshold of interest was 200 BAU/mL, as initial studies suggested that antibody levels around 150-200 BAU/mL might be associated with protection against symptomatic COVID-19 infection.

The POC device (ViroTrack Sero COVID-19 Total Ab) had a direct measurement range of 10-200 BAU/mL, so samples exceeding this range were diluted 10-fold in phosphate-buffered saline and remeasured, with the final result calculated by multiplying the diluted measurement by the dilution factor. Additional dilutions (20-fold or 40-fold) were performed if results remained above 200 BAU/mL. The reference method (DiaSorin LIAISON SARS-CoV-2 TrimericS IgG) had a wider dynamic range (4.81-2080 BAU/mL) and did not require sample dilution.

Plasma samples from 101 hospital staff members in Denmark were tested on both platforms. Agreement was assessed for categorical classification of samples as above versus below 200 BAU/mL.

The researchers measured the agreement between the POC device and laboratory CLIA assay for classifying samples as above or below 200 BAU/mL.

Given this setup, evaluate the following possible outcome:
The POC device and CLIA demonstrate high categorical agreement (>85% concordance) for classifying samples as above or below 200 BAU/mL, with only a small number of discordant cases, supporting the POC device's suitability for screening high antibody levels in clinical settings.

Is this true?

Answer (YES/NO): YES